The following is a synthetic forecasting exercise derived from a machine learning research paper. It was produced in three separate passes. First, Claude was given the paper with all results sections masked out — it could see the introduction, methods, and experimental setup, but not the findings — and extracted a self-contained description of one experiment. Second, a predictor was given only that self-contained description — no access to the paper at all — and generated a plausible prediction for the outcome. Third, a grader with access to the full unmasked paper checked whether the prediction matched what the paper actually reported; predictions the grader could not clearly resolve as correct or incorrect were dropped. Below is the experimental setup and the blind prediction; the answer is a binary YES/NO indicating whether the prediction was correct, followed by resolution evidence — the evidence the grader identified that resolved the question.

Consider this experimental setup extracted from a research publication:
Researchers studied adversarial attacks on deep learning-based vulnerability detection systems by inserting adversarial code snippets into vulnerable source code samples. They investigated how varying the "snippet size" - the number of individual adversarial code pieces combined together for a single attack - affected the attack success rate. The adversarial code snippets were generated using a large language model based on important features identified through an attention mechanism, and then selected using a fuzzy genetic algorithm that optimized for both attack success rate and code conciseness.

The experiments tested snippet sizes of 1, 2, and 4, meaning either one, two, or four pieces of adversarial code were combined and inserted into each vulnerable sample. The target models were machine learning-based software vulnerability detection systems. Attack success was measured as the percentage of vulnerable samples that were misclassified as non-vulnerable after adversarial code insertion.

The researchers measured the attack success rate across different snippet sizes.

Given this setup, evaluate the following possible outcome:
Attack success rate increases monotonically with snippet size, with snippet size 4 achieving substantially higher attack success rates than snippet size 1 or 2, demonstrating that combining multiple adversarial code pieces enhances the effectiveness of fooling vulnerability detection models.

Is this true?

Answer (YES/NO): YES